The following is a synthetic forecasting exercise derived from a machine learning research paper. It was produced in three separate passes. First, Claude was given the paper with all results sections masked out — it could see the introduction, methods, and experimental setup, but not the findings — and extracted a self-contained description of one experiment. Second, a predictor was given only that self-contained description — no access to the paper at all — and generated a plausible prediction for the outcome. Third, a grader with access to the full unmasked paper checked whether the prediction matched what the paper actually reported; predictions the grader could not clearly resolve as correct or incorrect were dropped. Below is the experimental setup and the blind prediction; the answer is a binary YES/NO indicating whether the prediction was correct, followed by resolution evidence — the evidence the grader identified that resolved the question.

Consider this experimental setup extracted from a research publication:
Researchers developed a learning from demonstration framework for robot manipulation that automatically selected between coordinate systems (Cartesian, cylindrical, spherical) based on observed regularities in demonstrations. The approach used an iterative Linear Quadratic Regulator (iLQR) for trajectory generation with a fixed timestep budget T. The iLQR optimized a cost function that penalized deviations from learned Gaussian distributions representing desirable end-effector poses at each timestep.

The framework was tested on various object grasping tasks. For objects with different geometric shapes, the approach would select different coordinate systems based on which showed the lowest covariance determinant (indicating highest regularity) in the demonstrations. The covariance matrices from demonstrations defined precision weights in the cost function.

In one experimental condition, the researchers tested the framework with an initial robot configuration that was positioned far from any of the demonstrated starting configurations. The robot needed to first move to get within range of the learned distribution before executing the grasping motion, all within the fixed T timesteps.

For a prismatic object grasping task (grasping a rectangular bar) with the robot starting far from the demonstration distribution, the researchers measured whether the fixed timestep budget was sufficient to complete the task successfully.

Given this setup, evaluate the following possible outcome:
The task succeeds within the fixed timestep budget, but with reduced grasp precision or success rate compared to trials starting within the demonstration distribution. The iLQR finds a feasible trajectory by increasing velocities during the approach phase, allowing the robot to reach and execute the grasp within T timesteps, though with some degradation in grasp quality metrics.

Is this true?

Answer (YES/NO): NO